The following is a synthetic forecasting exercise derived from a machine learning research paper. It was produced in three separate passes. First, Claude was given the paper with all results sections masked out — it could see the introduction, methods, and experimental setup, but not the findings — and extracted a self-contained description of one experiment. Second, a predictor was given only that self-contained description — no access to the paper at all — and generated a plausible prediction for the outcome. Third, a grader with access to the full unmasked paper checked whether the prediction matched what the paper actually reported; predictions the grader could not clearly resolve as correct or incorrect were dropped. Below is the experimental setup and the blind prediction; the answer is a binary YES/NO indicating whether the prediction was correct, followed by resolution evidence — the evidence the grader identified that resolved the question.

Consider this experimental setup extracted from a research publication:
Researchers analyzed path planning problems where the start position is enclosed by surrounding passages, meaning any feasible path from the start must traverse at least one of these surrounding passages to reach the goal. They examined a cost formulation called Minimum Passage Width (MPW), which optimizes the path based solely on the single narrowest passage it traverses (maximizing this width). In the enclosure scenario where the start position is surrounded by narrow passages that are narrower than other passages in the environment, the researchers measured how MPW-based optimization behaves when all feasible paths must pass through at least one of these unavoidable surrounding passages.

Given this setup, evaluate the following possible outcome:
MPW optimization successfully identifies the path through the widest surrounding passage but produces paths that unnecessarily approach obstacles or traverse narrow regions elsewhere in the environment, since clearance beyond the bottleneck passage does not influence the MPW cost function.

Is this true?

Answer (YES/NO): YES